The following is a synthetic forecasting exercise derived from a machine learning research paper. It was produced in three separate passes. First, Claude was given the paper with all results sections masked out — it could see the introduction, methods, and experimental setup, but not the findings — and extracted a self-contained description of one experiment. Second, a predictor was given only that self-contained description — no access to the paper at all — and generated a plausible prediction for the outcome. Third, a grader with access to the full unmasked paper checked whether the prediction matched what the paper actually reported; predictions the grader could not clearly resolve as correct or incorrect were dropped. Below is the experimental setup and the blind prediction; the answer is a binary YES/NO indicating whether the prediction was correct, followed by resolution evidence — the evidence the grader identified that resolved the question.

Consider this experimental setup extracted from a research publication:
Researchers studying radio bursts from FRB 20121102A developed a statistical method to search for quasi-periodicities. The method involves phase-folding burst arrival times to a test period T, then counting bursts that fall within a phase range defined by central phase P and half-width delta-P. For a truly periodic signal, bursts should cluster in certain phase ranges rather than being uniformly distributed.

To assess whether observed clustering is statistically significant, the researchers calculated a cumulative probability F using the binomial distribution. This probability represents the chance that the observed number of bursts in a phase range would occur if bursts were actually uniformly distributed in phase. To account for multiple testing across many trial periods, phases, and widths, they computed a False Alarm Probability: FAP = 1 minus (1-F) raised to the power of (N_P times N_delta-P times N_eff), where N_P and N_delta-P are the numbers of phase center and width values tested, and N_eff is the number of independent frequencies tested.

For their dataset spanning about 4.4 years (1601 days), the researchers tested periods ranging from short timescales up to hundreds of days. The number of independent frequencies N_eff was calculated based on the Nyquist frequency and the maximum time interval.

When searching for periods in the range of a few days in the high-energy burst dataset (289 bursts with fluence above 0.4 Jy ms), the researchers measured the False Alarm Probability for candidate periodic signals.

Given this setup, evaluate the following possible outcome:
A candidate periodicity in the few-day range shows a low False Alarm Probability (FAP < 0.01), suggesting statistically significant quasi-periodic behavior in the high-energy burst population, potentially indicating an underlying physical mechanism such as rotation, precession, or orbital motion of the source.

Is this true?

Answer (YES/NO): YES